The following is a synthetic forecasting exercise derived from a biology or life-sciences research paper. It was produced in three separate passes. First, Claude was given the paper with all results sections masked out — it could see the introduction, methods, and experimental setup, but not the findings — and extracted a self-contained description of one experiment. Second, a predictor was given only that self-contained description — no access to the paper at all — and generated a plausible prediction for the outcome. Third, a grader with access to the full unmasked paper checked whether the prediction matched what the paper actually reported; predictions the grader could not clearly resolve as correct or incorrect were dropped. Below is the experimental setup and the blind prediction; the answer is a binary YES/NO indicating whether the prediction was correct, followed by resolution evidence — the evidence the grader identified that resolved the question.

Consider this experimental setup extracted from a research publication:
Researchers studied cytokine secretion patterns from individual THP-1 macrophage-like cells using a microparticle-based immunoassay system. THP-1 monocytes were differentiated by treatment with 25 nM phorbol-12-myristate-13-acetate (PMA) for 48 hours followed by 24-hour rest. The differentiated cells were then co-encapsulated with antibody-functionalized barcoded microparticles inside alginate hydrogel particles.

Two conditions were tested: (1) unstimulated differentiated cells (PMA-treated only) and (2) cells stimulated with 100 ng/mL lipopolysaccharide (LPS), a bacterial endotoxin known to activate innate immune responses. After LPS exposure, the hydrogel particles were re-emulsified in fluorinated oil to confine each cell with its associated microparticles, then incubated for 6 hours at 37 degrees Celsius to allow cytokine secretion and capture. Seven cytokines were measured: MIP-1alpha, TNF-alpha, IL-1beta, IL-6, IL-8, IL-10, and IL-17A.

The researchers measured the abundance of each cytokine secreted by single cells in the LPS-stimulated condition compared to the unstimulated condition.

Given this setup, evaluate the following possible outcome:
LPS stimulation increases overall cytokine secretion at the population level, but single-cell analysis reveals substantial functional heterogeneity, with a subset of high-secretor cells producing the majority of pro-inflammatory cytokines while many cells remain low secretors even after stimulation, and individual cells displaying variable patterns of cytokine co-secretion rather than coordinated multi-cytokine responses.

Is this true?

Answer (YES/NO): NO